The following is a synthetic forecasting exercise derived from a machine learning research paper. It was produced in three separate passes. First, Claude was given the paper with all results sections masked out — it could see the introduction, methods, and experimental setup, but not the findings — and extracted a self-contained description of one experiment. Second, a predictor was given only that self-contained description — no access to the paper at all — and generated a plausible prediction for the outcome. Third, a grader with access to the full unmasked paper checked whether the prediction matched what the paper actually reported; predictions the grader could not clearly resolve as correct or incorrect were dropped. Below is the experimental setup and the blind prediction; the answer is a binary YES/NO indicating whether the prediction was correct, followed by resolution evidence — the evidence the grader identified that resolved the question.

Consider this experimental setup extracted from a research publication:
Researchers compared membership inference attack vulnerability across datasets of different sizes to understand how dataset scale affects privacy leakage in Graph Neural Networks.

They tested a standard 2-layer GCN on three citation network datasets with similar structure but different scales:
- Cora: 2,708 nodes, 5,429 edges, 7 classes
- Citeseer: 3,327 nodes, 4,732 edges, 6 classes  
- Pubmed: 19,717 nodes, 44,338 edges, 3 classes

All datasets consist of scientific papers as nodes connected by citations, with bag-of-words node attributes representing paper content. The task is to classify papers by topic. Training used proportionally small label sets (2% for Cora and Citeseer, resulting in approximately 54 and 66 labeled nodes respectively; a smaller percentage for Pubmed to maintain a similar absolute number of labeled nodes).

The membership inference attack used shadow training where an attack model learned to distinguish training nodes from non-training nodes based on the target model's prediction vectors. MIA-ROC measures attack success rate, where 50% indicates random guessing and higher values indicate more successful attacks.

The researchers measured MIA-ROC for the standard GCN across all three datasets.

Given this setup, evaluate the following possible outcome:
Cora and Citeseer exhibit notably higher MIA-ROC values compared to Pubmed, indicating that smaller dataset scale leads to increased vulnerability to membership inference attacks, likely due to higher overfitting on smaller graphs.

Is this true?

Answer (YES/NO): YES